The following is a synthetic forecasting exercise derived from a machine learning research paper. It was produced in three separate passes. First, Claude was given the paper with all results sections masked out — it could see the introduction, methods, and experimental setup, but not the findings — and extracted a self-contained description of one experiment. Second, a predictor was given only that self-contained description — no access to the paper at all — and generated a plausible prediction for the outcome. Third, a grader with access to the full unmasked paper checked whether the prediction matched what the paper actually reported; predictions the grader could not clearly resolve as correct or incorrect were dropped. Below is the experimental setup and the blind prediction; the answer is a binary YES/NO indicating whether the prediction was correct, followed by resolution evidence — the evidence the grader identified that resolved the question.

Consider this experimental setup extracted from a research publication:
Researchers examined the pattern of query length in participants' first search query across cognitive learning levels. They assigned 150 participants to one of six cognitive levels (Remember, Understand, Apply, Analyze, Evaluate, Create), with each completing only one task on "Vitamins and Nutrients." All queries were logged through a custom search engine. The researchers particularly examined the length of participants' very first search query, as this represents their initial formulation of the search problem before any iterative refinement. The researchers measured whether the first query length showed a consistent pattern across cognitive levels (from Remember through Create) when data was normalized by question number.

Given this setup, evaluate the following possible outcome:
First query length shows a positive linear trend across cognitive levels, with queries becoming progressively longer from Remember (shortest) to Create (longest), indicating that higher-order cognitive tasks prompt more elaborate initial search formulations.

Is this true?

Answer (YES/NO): NO